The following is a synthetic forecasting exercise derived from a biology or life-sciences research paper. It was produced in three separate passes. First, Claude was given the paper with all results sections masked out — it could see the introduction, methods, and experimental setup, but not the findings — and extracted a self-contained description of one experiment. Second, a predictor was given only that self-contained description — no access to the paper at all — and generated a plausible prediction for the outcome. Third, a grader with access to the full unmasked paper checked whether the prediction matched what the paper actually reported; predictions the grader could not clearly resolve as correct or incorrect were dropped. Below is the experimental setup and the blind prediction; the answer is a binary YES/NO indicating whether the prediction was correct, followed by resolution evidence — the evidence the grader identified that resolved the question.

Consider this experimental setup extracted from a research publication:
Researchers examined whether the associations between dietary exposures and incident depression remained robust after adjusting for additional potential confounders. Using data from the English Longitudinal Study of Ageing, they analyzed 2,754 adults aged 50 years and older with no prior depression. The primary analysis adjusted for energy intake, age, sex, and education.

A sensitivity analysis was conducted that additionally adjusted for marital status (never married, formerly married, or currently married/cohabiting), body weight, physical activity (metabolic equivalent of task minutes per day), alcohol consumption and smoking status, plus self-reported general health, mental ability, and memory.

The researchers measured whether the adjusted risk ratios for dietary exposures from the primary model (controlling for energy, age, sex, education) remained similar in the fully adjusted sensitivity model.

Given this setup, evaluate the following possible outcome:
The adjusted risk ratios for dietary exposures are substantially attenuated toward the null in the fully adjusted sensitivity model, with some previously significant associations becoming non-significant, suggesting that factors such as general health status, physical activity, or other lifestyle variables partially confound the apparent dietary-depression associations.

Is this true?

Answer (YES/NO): NO